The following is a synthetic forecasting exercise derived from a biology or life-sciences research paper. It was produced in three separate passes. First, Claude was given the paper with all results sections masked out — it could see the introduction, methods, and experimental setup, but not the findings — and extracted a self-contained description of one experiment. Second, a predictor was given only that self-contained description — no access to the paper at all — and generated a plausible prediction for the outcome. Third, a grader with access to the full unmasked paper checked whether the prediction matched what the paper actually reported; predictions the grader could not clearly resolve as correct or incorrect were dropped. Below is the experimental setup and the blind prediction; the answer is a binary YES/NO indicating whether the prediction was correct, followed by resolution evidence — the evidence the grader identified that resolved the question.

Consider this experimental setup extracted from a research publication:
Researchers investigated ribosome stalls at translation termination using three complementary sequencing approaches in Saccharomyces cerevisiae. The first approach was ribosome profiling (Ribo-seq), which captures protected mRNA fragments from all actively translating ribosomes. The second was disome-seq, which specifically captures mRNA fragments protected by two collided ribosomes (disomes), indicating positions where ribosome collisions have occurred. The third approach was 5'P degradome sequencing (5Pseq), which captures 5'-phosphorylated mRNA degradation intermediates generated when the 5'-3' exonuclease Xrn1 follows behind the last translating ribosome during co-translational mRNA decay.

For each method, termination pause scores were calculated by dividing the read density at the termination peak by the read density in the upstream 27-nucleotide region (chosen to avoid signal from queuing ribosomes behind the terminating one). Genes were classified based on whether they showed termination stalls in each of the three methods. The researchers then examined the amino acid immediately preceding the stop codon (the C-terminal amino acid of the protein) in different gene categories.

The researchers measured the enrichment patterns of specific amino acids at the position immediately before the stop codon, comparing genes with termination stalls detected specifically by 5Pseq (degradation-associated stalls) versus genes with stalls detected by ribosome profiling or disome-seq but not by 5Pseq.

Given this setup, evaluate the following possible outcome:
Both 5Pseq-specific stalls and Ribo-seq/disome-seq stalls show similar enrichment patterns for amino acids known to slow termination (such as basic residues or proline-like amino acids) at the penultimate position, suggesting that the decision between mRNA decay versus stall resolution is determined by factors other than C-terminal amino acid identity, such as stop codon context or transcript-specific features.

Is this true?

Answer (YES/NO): NO